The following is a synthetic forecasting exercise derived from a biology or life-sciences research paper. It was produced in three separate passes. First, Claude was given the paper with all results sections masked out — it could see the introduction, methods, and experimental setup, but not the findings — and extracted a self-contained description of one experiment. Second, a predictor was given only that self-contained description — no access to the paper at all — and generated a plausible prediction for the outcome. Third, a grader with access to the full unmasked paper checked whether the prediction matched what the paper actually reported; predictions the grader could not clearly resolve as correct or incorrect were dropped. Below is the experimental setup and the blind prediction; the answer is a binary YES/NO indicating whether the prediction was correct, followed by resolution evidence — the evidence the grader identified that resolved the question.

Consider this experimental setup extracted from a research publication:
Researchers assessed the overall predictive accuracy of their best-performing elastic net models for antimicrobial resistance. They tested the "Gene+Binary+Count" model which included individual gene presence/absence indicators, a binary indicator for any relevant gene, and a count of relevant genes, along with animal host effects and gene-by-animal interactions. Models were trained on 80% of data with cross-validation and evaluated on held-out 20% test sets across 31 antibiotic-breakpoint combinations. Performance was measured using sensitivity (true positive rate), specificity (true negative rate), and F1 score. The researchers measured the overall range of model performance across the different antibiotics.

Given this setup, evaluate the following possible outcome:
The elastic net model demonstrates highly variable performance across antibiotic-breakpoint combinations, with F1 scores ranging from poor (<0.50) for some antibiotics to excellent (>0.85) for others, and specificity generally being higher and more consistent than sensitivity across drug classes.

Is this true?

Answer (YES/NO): NO